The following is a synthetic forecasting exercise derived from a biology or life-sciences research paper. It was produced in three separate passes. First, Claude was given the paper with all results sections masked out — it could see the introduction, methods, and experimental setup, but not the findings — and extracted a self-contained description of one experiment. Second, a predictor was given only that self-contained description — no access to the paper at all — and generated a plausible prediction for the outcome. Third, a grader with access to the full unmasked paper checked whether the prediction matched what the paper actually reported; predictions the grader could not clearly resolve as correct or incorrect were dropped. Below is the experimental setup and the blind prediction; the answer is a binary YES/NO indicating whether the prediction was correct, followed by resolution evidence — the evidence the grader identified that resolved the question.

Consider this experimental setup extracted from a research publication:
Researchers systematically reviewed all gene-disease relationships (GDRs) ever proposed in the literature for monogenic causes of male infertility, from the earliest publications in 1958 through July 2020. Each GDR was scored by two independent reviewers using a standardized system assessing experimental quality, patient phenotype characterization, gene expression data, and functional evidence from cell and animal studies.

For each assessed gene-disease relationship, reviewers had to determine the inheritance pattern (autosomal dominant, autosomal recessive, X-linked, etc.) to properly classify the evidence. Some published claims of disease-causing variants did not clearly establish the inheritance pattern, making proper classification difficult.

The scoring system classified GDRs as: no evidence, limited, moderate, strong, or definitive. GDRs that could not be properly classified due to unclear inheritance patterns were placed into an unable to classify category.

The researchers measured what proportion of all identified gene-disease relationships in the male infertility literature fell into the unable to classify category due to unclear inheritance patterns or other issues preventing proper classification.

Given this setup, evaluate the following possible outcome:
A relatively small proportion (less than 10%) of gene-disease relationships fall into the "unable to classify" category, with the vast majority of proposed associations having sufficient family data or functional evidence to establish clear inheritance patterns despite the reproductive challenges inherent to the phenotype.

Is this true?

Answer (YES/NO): NO